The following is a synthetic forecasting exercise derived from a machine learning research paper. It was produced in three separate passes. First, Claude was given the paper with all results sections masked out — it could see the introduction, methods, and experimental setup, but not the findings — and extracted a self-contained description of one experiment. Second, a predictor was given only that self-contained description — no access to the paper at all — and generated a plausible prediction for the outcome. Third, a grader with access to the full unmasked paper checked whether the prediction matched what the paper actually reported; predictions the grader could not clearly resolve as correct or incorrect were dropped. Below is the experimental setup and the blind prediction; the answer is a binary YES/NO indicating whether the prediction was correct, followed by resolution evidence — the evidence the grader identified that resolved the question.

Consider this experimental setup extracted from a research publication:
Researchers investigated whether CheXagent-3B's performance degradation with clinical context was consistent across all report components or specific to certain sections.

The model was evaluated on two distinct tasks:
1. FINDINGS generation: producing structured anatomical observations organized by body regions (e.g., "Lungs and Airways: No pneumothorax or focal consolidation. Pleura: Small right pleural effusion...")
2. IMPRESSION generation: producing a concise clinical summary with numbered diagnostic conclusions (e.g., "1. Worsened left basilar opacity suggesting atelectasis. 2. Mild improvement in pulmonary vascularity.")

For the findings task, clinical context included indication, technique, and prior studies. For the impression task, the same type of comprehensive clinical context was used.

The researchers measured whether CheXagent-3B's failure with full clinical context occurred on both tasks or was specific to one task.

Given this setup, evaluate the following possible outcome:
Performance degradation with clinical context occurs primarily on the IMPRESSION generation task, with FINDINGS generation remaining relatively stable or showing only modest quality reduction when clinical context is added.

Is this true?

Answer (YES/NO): YES